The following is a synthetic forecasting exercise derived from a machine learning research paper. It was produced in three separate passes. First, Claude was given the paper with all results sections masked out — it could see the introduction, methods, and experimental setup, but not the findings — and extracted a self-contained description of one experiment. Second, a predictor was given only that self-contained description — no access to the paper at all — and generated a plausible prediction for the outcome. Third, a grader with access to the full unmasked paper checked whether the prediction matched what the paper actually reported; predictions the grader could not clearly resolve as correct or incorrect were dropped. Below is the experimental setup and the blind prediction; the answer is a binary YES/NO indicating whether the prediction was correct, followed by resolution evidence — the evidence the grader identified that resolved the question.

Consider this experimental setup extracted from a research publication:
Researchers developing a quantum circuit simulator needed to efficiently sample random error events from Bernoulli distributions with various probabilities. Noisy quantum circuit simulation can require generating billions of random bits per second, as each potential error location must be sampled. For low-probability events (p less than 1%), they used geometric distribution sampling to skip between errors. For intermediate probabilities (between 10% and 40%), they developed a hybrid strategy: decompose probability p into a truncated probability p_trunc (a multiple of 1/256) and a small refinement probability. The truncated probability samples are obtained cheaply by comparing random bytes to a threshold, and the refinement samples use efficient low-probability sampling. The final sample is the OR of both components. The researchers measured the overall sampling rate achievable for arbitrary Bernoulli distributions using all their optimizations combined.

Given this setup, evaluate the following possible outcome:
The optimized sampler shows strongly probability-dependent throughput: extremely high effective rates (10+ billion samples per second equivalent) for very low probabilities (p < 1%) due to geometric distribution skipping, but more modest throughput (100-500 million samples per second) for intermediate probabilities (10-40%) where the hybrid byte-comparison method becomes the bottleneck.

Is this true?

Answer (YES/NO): NO